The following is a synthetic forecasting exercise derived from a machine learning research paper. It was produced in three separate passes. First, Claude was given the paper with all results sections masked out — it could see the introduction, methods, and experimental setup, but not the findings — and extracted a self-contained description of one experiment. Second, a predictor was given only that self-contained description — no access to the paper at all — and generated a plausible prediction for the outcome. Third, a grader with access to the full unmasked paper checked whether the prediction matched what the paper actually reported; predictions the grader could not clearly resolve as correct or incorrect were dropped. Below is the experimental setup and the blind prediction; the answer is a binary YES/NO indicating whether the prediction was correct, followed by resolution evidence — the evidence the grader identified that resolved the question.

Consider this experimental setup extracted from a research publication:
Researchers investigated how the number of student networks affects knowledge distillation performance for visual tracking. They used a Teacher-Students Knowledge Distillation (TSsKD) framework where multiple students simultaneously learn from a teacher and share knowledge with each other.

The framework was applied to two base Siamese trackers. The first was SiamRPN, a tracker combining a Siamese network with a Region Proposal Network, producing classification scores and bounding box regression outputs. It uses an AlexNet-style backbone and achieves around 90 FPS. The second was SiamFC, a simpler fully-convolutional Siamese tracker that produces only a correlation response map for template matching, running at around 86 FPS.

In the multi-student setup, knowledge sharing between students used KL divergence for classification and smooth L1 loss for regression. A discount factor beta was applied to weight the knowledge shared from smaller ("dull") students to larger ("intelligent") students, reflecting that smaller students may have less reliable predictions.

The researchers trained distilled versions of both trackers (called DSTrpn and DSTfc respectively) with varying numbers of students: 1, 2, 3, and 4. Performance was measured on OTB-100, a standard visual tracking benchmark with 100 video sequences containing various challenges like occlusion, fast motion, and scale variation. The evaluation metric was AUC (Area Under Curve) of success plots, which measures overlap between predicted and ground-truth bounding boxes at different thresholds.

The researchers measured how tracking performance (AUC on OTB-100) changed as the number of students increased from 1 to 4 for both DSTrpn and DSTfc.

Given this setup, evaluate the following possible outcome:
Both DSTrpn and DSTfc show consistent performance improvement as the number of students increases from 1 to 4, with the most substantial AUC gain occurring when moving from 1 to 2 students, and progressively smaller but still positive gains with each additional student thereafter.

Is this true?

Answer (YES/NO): NO